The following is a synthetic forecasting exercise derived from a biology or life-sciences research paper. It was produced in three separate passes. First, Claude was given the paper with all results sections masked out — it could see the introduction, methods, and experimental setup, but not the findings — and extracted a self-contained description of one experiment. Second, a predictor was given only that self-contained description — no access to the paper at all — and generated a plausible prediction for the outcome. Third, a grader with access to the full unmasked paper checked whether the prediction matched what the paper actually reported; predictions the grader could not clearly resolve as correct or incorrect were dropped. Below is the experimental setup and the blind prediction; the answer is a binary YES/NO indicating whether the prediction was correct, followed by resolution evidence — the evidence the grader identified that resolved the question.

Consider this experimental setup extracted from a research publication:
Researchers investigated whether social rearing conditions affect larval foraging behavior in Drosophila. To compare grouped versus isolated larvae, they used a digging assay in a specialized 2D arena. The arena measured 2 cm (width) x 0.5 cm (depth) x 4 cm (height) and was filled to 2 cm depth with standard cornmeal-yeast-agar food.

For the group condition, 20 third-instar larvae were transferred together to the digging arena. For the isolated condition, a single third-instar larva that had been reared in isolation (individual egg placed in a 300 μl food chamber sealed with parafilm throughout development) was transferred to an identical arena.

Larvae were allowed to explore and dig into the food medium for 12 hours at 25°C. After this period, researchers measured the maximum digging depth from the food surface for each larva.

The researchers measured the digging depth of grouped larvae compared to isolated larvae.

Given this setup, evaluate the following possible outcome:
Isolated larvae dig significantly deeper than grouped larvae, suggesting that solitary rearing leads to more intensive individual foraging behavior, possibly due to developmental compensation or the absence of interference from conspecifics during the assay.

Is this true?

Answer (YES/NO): NO